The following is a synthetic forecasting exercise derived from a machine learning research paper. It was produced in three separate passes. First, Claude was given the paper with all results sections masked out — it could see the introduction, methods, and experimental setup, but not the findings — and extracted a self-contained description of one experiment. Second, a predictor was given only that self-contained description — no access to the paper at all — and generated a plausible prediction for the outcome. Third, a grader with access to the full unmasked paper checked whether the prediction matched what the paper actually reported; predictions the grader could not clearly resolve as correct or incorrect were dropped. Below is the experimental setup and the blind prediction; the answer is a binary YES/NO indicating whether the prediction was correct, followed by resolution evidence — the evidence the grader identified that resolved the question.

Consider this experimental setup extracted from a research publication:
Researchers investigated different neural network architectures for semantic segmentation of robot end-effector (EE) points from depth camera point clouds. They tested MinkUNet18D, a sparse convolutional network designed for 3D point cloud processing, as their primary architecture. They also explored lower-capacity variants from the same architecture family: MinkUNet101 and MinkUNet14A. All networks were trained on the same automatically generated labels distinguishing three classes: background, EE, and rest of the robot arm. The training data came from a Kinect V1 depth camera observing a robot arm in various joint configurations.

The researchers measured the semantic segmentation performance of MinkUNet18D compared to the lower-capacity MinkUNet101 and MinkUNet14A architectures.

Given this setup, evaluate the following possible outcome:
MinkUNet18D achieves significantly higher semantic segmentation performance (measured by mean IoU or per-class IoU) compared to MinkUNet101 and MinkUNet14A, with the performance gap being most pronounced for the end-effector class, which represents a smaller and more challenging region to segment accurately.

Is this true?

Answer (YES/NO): NO